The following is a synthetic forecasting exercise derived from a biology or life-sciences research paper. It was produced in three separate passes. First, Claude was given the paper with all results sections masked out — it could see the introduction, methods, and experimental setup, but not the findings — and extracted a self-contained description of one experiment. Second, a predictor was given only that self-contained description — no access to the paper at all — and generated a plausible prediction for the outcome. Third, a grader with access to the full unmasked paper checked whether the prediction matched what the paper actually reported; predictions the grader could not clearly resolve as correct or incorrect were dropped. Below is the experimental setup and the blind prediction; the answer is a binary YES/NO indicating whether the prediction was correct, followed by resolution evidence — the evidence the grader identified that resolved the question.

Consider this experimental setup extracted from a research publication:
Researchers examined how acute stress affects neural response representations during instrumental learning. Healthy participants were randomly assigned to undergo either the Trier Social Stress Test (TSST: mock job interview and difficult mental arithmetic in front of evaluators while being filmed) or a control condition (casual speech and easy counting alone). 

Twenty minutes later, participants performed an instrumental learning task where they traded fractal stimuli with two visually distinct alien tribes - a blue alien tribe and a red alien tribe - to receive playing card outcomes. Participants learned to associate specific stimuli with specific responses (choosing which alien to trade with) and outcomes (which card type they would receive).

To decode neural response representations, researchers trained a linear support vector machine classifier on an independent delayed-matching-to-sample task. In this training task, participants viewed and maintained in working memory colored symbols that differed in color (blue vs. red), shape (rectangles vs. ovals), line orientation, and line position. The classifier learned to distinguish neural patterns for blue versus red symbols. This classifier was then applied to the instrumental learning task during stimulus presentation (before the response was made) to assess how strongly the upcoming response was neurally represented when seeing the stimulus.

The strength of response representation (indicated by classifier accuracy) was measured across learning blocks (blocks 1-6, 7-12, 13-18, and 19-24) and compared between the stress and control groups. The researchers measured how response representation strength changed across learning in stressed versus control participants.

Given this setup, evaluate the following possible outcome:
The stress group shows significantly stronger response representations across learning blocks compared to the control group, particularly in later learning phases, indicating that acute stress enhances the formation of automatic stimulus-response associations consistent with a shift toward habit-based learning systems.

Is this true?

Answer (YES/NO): YES